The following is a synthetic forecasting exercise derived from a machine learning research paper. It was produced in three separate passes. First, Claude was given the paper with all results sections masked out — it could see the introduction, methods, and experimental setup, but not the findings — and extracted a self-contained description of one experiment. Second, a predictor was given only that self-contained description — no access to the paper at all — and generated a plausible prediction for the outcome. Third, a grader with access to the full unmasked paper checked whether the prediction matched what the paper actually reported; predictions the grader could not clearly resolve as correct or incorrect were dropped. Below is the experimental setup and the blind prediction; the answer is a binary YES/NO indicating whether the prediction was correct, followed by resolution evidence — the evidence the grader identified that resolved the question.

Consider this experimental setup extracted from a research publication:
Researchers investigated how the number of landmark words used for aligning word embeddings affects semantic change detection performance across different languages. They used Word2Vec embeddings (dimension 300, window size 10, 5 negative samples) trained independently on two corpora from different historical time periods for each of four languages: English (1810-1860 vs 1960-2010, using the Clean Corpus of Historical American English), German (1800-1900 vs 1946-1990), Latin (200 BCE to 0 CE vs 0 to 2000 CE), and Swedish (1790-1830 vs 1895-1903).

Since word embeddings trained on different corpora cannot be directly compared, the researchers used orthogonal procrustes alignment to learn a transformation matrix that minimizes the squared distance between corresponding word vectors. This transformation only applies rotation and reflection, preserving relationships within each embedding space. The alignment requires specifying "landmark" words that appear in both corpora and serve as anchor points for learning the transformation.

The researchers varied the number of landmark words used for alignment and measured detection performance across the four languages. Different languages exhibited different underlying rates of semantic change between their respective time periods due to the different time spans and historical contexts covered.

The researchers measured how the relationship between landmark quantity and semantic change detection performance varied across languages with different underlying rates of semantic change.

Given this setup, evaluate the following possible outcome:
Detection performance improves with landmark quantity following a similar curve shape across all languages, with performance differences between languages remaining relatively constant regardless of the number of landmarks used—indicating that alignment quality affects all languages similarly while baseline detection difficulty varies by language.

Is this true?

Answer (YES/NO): NO